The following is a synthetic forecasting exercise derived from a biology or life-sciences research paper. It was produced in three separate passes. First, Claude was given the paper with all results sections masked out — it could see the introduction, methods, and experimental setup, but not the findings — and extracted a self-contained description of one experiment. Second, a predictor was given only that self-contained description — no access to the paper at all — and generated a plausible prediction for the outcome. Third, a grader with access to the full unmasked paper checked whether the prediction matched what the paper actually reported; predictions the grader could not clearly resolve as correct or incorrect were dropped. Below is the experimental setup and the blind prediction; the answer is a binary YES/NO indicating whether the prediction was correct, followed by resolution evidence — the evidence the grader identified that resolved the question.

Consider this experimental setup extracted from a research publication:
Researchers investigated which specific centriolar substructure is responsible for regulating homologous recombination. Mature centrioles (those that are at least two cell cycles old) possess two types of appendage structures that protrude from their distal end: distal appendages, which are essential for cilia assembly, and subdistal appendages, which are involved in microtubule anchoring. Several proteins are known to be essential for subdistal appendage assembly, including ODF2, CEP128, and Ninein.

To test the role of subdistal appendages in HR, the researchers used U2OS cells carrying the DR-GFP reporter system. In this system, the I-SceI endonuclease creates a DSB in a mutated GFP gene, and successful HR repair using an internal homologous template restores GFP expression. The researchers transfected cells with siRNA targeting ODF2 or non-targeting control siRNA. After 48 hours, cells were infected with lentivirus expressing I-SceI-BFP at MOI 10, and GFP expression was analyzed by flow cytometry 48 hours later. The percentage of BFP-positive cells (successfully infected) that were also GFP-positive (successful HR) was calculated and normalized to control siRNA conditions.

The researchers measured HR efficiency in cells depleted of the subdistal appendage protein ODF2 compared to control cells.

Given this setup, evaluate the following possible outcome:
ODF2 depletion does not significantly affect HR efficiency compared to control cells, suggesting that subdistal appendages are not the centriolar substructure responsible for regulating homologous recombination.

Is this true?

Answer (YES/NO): NO